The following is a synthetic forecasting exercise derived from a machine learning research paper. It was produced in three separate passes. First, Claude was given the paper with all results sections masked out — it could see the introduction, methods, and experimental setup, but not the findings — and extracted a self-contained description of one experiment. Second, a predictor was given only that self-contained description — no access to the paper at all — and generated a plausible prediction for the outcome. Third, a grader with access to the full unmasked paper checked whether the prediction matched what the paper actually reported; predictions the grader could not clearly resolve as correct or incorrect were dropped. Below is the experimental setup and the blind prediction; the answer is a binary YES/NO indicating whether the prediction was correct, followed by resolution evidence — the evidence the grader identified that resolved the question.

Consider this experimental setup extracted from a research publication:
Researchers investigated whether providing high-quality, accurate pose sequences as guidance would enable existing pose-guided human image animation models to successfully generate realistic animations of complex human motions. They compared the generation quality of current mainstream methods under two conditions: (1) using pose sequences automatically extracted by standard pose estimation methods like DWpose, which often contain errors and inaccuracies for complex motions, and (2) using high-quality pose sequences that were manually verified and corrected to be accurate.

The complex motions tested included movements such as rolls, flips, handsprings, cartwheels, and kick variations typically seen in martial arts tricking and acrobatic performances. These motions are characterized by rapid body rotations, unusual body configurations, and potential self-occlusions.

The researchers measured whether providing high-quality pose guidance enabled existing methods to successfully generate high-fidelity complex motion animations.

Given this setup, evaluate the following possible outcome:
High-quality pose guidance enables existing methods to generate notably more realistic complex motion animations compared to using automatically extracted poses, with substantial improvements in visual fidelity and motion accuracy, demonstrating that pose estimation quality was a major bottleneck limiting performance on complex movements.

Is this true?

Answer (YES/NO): NO